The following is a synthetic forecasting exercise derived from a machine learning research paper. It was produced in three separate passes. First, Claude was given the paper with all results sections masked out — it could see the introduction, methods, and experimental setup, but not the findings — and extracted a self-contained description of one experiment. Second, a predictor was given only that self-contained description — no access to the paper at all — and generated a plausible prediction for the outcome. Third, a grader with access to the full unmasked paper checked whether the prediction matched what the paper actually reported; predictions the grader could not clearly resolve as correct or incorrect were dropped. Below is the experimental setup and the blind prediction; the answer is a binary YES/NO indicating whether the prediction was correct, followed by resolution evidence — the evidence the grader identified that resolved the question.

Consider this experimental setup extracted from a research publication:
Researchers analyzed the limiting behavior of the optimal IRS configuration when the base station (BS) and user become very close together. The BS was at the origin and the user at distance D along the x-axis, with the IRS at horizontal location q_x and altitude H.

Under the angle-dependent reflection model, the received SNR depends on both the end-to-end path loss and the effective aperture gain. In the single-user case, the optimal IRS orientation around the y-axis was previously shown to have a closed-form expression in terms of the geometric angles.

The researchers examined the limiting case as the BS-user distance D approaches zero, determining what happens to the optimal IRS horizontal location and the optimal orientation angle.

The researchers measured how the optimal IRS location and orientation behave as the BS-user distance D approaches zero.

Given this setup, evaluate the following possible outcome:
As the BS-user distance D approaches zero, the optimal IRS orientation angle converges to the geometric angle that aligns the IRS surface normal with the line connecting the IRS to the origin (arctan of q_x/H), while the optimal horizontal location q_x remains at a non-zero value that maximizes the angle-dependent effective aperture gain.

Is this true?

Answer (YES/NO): NO